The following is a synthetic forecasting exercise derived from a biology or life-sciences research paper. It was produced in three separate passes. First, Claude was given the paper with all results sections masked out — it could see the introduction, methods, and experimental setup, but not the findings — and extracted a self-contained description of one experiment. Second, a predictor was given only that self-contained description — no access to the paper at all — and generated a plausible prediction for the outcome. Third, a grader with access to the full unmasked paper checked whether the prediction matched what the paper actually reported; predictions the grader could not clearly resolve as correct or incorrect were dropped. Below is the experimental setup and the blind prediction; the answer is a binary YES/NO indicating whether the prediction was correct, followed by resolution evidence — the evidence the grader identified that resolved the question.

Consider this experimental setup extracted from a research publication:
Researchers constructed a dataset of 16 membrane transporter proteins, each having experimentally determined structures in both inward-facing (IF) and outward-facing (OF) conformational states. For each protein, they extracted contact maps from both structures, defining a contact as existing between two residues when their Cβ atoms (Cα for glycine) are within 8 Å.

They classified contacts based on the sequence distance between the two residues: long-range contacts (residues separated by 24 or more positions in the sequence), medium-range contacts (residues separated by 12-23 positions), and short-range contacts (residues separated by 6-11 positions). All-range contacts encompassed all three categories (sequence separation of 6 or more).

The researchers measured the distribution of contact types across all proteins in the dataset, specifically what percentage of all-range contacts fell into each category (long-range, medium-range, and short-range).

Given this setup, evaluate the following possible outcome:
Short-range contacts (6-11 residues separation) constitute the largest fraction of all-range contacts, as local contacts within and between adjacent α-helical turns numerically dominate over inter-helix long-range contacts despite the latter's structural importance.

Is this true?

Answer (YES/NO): NO